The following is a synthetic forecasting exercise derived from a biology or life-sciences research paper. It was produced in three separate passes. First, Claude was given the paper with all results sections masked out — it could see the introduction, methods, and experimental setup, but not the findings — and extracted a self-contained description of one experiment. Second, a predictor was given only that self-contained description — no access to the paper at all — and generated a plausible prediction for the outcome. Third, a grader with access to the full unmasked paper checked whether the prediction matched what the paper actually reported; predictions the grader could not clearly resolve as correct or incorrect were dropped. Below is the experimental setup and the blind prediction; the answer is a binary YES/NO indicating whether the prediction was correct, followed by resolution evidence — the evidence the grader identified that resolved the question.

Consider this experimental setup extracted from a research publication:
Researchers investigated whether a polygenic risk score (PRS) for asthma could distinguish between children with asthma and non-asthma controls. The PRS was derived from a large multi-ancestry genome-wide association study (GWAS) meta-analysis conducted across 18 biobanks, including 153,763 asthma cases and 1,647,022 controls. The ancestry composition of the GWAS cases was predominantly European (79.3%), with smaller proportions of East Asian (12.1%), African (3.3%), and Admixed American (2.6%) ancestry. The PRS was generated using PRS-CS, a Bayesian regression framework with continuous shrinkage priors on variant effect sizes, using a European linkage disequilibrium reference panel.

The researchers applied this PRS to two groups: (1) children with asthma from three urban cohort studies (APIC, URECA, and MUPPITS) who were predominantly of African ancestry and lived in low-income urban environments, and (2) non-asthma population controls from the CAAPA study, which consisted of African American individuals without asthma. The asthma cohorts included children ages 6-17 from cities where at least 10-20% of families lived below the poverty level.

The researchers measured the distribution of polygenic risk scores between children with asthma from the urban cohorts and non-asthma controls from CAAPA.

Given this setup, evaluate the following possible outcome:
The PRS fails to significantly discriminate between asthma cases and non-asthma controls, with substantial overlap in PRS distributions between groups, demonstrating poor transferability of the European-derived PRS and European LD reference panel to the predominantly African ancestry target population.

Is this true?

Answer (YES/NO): NO